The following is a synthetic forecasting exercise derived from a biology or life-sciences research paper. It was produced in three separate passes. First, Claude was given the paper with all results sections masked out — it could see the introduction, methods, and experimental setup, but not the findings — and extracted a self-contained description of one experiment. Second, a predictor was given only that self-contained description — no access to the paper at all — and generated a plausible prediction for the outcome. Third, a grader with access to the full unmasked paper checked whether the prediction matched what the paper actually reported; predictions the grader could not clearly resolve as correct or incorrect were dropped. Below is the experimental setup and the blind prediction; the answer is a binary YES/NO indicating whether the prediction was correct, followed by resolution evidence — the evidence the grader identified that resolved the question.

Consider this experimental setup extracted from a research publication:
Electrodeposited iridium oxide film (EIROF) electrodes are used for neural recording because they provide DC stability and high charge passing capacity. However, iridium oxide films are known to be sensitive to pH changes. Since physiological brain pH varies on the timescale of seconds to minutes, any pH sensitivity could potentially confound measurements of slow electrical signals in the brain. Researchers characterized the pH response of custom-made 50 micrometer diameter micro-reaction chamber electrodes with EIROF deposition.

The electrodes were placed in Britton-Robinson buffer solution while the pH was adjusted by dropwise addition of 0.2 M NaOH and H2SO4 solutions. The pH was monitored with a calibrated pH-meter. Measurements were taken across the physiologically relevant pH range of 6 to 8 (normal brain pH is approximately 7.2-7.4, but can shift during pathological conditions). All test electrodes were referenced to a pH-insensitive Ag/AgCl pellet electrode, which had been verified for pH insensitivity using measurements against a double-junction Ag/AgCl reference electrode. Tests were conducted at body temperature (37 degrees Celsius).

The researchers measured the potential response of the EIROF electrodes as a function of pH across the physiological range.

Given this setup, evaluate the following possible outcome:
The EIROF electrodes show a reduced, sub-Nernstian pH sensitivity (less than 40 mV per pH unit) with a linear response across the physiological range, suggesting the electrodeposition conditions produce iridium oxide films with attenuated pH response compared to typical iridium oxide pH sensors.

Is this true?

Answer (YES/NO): NO